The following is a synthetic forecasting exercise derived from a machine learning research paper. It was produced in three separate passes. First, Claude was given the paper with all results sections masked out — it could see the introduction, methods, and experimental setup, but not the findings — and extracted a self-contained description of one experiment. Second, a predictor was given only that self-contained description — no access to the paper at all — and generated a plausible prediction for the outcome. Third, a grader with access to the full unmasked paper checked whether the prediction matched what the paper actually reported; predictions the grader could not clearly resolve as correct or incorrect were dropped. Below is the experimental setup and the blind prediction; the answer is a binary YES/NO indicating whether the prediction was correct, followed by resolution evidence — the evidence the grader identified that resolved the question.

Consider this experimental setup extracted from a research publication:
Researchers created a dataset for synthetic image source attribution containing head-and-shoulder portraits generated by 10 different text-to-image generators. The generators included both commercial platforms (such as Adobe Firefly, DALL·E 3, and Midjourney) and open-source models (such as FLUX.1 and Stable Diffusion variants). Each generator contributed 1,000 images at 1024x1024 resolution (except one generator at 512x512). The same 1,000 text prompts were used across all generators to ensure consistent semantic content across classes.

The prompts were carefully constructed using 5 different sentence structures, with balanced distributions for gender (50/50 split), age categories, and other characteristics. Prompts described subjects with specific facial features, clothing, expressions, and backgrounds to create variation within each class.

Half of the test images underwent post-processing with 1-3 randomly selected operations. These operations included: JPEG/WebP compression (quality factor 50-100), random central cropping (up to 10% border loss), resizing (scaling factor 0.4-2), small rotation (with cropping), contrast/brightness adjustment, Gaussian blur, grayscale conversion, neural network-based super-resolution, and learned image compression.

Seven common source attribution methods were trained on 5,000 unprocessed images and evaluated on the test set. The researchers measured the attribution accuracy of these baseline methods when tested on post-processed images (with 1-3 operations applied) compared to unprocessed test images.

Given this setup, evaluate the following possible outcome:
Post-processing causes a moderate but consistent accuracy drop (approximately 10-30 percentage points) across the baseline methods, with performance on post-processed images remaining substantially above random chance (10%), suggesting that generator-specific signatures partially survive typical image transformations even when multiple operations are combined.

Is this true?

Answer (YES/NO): NO